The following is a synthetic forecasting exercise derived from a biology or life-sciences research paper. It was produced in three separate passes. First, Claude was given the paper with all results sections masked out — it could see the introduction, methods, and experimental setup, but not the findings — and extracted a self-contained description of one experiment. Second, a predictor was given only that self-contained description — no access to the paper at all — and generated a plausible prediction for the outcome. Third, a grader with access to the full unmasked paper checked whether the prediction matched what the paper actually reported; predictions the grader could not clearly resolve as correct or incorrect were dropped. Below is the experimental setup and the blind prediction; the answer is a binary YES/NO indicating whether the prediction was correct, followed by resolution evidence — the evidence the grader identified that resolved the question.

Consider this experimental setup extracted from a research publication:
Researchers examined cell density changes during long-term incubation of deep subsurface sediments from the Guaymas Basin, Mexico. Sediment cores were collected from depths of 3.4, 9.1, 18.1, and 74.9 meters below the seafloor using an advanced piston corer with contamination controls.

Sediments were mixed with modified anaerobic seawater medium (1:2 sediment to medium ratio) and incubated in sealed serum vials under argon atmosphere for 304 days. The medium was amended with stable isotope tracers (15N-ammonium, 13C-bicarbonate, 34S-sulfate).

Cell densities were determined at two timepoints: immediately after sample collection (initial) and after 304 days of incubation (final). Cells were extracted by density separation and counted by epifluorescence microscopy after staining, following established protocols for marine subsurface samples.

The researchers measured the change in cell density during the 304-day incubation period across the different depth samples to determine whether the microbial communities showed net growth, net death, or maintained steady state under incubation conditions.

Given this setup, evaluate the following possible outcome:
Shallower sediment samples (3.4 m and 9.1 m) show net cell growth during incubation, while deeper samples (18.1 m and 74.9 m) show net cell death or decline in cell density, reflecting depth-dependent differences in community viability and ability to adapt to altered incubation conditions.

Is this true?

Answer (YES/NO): NO